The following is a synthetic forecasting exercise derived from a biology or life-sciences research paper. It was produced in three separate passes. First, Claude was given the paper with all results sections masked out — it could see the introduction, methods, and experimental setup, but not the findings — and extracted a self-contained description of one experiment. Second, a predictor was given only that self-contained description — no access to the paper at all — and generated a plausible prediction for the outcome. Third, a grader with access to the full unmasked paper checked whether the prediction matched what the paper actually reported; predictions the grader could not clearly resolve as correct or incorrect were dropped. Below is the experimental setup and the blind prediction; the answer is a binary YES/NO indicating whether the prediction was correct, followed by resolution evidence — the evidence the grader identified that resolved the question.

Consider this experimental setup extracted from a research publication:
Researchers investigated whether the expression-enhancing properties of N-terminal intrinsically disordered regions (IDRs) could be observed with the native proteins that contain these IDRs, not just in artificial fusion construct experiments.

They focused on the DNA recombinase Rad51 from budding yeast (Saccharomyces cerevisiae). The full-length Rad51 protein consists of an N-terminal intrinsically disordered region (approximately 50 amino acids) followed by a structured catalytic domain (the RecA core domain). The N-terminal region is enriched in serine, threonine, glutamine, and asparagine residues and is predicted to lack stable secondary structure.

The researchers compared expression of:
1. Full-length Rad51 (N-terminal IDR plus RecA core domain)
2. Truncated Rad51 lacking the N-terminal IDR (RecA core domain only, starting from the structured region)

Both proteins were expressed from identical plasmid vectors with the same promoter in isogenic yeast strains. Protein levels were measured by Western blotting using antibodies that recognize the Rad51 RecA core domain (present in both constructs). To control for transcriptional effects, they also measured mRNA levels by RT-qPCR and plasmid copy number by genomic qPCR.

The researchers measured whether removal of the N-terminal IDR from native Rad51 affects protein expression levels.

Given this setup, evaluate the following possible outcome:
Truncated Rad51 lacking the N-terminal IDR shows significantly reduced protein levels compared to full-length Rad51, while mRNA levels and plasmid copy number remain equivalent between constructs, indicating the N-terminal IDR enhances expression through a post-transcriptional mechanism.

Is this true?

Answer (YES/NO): YES